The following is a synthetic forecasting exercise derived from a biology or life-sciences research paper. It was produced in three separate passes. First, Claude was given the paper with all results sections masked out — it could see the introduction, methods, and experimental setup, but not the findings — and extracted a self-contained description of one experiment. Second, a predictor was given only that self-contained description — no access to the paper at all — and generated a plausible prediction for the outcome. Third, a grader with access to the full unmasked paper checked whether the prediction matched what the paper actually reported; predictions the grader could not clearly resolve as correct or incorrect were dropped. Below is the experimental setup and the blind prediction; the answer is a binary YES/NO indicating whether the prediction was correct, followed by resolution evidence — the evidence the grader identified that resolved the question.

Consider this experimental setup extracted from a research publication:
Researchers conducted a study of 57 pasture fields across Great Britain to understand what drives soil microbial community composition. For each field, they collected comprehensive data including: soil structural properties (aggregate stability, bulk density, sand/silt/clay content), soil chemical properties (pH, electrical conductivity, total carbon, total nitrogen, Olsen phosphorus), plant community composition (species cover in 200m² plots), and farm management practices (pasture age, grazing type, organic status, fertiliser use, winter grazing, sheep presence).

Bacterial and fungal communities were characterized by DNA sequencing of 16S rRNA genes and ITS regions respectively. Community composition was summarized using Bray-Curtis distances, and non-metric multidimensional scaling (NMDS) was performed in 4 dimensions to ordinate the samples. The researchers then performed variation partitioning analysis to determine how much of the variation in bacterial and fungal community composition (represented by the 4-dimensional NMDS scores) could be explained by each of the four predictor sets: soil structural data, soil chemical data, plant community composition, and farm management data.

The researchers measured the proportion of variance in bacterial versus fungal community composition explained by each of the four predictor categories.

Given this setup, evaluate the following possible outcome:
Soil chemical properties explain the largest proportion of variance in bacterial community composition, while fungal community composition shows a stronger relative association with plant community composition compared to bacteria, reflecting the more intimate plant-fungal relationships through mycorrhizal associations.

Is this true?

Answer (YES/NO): YES